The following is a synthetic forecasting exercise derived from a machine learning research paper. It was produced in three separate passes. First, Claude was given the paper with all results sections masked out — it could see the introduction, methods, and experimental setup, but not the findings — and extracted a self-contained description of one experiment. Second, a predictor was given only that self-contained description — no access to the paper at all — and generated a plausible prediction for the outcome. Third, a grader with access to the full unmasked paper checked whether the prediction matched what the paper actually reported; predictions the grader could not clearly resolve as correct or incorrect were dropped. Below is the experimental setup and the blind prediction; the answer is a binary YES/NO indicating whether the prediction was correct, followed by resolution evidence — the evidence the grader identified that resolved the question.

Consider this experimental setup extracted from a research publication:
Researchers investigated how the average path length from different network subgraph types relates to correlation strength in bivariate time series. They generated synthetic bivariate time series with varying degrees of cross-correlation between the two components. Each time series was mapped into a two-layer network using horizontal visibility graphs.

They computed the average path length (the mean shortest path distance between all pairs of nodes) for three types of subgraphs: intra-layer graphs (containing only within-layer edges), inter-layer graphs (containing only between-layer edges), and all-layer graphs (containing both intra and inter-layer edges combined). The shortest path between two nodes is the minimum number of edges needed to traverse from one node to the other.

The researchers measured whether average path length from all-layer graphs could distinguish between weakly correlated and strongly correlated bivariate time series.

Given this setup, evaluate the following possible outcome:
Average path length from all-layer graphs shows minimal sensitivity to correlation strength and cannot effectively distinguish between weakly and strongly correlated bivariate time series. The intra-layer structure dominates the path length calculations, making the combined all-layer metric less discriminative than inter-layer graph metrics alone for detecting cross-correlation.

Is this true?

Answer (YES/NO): NO